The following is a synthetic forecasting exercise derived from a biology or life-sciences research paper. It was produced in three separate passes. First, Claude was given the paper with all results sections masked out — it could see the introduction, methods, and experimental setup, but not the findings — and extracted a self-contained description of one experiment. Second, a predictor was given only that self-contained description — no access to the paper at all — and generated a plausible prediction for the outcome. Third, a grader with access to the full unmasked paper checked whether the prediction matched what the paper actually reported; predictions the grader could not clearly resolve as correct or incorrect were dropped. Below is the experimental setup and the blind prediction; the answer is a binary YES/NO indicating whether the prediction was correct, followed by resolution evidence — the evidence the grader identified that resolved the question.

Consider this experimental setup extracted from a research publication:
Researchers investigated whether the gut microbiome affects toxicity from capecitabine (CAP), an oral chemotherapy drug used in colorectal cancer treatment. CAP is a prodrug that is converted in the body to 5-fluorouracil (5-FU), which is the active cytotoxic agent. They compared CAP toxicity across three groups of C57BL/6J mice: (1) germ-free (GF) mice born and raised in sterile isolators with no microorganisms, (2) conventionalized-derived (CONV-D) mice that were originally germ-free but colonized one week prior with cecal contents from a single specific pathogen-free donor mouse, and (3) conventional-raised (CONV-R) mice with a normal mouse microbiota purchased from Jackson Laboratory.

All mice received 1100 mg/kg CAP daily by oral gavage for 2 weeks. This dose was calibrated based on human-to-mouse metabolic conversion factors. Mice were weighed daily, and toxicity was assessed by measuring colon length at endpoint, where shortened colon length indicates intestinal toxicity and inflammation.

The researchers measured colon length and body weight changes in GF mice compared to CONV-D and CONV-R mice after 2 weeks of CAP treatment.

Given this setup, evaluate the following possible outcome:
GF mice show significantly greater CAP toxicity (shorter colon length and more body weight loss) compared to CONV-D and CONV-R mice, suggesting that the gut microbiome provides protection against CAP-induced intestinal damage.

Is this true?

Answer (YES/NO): YES